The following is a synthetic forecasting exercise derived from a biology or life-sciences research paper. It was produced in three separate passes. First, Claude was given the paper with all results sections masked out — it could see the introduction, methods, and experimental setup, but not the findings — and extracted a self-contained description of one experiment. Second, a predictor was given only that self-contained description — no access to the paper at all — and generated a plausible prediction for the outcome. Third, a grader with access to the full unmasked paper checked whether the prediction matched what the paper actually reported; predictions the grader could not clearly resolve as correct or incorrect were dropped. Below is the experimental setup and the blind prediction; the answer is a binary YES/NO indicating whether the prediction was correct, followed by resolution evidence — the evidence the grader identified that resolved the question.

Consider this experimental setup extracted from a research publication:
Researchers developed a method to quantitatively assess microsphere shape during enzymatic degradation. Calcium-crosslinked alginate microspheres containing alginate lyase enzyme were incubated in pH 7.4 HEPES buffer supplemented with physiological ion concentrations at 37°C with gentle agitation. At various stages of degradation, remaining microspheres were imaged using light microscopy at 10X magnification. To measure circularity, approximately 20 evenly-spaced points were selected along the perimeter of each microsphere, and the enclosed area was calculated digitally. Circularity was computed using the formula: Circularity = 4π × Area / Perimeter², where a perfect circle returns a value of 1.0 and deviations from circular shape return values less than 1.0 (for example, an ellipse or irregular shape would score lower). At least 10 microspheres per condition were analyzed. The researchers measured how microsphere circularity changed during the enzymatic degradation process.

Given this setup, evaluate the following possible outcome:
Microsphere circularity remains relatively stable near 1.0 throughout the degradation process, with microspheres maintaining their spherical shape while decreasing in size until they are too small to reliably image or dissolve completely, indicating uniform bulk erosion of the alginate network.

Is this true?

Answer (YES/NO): NO